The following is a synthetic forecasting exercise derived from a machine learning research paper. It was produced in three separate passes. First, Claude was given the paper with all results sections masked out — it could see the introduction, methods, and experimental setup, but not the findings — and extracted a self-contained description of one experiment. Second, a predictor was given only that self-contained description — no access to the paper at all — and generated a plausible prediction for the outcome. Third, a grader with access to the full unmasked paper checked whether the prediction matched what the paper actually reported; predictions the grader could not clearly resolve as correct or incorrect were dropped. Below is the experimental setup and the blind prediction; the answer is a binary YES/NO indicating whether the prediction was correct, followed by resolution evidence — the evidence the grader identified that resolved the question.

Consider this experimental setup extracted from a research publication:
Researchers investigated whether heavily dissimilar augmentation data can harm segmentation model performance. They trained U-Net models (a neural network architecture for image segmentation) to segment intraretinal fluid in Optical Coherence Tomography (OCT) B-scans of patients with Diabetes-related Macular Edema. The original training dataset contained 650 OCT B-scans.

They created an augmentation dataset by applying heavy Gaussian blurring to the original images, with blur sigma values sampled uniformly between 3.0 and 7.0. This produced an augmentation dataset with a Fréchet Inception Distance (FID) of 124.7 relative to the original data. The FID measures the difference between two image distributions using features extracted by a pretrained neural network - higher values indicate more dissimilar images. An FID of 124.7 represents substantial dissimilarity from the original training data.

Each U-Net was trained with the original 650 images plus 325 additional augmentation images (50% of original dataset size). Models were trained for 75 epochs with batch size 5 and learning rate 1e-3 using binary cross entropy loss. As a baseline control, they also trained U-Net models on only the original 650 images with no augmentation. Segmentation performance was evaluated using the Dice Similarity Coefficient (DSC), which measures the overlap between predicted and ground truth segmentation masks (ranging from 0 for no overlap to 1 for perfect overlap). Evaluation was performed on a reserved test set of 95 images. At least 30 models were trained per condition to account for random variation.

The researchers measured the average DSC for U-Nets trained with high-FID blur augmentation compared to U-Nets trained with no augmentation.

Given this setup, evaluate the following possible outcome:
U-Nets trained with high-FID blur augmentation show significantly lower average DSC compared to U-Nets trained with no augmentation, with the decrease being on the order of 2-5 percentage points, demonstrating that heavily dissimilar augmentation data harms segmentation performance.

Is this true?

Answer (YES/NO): NO